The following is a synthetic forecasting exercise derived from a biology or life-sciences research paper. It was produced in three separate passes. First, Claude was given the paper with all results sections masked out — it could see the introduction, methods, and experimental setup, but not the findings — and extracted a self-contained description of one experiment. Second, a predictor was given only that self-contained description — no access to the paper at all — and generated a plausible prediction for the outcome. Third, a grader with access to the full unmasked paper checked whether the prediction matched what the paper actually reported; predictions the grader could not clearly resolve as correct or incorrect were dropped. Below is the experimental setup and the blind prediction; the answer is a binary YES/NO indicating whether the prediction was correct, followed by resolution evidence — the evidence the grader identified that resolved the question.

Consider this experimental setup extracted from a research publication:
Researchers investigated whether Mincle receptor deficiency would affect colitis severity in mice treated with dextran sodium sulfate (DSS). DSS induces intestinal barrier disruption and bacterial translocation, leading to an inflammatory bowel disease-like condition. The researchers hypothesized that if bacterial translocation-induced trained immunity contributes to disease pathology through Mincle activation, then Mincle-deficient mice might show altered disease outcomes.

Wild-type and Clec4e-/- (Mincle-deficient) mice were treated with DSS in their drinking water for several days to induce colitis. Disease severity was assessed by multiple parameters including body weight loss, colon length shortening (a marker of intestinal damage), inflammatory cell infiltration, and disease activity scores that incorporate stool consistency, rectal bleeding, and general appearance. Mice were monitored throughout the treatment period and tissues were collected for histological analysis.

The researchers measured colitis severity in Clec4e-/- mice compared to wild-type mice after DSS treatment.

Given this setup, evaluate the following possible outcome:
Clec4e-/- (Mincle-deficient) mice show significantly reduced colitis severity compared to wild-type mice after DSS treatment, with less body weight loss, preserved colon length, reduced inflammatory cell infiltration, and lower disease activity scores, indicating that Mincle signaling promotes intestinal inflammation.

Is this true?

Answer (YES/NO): YES